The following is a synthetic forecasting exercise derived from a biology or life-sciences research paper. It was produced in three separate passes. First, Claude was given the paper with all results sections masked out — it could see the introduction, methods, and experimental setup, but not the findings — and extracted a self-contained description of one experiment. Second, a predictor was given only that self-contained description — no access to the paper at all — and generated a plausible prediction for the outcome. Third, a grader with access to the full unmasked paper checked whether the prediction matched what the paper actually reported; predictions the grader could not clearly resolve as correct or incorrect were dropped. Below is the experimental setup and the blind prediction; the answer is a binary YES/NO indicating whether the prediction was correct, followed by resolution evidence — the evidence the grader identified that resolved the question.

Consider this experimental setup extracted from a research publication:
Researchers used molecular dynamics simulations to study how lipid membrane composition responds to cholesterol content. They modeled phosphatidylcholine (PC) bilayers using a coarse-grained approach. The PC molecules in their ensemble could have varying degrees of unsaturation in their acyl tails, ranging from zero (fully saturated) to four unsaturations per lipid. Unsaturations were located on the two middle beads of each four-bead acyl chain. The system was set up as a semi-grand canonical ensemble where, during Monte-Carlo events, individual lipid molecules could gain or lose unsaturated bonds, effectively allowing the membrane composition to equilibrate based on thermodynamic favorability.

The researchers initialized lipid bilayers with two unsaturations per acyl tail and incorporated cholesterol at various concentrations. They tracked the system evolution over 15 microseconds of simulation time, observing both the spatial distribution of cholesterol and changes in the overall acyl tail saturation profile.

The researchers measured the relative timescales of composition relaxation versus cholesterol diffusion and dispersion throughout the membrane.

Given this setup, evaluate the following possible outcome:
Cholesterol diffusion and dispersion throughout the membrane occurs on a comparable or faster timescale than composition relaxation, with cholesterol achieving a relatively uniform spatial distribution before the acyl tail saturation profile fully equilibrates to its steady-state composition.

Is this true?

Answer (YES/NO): NO